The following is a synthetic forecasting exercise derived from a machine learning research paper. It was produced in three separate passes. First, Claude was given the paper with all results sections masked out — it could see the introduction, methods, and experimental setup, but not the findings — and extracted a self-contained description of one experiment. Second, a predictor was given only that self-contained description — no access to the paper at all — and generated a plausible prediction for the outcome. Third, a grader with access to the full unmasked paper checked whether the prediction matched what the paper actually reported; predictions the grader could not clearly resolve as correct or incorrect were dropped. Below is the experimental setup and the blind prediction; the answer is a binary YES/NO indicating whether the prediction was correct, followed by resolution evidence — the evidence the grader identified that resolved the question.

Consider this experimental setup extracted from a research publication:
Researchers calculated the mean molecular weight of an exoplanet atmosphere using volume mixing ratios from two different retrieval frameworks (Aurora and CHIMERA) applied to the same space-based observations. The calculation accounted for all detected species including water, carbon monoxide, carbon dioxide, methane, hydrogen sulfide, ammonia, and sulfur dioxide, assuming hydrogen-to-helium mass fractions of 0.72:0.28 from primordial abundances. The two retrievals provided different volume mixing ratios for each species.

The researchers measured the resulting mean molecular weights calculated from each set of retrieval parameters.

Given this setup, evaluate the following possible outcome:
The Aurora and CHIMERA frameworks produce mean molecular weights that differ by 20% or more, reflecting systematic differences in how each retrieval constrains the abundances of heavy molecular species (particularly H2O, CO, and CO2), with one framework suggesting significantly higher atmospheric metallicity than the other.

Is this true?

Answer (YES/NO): NO